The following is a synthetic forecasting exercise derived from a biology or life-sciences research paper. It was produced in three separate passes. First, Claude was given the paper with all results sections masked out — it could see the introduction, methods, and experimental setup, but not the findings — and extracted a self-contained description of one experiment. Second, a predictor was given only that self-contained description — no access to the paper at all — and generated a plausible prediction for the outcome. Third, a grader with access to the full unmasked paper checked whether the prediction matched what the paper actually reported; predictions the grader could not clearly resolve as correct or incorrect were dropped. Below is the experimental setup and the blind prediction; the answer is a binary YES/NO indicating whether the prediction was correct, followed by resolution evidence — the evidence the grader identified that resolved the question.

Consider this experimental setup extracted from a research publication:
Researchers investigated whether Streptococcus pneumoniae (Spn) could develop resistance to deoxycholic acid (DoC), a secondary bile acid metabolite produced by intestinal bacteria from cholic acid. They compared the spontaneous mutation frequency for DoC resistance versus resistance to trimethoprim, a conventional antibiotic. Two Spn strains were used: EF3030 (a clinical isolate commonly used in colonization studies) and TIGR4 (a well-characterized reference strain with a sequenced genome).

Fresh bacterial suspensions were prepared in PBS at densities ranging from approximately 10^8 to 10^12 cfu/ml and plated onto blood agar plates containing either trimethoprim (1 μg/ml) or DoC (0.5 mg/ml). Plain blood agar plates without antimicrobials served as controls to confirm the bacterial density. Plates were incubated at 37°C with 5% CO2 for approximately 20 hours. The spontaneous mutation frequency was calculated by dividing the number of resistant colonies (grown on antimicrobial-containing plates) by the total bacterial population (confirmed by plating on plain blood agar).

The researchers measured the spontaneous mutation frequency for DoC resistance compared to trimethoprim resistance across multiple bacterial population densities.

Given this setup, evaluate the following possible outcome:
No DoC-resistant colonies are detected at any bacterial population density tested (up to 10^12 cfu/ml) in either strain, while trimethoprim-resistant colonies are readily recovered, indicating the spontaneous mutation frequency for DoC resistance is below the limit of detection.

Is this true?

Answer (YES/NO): YES